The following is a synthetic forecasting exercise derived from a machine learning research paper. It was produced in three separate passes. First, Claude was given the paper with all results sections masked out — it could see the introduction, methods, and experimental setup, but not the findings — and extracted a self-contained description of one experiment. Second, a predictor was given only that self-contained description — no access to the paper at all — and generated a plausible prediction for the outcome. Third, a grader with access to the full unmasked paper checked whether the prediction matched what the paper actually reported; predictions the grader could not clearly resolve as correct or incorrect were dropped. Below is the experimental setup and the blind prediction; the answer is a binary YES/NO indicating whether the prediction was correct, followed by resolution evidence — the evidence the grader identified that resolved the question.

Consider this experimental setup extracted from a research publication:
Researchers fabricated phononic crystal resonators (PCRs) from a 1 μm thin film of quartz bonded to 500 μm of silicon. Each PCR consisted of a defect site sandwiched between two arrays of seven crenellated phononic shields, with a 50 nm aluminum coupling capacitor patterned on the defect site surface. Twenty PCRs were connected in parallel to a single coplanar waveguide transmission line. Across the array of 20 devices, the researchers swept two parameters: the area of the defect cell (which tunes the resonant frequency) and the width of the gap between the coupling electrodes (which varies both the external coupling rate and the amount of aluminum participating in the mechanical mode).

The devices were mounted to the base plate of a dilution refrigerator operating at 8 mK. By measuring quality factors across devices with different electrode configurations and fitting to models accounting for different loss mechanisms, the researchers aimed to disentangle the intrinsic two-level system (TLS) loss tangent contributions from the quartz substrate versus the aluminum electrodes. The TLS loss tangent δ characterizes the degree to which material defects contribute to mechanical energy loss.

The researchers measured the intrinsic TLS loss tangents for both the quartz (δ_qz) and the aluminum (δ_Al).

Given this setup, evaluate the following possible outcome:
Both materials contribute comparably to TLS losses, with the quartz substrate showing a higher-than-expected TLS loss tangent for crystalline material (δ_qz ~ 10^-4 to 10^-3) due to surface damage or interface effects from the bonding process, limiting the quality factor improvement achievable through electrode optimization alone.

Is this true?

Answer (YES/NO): NO